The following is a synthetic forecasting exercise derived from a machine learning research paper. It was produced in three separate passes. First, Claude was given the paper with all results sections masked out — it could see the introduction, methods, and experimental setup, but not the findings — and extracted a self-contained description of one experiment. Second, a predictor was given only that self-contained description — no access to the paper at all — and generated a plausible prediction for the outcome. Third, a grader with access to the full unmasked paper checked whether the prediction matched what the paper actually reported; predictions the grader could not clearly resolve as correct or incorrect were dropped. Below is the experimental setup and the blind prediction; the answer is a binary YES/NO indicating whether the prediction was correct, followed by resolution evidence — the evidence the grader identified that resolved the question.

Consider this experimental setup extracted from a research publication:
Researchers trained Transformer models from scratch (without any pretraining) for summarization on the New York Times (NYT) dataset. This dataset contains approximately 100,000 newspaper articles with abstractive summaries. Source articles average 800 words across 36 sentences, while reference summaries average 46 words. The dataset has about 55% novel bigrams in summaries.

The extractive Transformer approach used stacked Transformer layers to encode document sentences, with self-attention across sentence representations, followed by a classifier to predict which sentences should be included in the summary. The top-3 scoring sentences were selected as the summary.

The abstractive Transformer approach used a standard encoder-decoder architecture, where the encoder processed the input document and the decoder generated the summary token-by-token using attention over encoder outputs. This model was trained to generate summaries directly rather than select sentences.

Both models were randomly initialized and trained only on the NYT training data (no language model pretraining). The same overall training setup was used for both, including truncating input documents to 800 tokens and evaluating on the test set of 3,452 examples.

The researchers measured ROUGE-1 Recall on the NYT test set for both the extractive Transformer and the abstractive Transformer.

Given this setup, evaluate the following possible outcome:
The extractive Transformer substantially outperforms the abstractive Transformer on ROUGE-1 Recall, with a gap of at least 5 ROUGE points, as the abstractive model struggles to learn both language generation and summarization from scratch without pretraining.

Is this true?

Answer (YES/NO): YES